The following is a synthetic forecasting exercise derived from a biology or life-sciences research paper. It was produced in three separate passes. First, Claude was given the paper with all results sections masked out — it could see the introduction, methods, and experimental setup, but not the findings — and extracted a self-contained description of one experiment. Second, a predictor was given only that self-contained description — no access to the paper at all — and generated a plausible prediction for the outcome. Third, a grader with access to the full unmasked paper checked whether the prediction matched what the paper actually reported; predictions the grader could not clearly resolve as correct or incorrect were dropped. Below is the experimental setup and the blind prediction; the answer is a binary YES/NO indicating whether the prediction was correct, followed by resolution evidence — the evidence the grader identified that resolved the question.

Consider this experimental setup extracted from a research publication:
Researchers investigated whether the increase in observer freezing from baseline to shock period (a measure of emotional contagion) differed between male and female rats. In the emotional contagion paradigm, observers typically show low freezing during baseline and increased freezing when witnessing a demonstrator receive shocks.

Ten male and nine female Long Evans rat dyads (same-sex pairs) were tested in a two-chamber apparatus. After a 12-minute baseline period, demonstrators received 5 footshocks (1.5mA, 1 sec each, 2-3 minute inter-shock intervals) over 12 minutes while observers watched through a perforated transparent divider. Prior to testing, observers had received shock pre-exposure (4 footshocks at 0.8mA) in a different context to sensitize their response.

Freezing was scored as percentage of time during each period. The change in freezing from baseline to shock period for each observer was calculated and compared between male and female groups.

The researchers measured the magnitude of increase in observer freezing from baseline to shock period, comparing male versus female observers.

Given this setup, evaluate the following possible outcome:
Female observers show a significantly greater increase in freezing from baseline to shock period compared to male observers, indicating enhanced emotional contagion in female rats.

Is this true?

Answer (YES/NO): NO